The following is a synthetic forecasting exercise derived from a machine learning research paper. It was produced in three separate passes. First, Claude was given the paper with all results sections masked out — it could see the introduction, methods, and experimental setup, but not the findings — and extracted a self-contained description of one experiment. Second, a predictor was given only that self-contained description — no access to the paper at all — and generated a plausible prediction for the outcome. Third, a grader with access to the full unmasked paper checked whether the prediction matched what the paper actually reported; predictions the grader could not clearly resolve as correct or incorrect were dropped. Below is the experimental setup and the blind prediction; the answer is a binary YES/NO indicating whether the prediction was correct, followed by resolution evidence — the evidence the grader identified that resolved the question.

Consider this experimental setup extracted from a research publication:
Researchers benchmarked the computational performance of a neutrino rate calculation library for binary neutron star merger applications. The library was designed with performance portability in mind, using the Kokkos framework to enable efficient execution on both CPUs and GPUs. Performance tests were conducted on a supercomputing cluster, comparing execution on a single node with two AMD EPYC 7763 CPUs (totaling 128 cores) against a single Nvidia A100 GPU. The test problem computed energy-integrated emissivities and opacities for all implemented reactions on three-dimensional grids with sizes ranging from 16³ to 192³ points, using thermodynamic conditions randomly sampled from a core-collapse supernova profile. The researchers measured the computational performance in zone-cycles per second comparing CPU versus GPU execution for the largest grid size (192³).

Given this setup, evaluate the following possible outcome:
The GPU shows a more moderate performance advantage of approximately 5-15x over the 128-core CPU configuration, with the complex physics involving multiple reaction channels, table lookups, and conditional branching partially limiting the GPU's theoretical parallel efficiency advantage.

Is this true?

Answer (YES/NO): YES